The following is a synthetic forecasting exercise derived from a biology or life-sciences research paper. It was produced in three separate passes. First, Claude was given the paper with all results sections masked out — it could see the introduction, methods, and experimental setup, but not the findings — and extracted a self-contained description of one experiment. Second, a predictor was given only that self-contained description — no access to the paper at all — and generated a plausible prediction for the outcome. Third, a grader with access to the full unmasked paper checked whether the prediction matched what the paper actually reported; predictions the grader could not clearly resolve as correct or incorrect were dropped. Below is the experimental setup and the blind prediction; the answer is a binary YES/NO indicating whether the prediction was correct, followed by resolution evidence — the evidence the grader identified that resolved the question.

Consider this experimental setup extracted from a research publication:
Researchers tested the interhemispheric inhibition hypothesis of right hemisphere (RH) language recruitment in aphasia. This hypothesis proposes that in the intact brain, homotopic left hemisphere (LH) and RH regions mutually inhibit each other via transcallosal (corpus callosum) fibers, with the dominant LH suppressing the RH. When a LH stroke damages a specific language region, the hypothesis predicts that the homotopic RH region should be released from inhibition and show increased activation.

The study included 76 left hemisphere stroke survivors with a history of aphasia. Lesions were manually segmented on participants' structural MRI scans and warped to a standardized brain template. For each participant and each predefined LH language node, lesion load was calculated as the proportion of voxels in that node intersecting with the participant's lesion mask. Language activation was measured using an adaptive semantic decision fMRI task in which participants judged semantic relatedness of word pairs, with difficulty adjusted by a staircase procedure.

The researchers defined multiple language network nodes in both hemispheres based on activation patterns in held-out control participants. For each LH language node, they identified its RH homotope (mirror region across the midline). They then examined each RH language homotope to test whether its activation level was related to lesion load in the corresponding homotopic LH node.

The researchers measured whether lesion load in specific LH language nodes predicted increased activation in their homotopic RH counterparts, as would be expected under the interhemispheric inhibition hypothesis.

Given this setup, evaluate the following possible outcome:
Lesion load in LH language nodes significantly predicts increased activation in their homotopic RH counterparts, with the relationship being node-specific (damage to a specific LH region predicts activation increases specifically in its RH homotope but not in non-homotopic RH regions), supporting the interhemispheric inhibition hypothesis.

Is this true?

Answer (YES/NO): NO